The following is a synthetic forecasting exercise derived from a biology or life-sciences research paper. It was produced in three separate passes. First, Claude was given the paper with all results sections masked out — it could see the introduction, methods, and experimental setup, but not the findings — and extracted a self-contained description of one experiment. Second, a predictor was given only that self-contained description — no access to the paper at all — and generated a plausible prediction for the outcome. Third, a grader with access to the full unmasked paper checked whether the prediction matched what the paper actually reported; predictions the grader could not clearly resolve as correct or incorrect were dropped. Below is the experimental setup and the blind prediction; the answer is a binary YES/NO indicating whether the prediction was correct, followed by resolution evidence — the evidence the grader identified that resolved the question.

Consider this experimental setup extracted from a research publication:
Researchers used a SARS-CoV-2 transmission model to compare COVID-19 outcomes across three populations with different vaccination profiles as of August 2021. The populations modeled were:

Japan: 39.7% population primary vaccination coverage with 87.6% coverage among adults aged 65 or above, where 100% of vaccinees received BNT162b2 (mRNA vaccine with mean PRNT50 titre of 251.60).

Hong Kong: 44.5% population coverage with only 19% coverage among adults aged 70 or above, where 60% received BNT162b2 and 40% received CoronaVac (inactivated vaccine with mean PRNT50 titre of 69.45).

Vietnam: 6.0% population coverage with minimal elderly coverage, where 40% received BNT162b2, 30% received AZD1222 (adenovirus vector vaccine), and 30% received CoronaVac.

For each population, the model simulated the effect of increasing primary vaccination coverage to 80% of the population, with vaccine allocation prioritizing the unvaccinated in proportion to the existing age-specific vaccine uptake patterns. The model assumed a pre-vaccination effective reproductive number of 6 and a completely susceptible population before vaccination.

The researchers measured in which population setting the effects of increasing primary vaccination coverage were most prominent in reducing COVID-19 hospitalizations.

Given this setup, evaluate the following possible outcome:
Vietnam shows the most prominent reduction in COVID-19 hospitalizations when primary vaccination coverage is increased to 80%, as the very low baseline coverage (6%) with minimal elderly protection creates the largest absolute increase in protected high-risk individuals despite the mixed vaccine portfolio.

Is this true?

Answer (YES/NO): NO